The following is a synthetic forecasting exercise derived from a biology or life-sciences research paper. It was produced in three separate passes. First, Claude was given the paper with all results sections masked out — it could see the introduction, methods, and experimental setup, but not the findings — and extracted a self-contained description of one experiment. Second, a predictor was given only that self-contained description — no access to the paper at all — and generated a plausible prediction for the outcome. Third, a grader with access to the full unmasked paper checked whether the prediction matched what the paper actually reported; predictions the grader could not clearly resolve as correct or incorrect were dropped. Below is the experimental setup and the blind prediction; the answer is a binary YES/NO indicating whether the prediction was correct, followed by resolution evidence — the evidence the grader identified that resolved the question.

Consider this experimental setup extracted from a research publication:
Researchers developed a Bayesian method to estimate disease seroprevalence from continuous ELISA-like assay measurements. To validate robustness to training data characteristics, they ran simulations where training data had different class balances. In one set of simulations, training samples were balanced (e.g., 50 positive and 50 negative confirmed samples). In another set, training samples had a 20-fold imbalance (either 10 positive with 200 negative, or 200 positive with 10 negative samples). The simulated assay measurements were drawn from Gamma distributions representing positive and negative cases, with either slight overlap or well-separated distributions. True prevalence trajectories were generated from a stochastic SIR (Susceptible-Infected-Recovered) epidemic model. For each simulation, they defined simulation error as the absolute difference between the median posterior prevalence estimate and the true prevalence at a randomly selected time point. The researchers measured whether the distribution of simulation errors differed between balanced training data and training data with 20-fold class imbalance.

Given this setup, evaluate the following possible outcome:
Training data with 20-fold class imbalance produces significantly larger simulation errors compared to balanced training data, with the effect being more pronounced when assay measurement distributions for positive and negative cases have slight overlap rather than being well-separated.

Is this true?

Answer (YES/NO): NO